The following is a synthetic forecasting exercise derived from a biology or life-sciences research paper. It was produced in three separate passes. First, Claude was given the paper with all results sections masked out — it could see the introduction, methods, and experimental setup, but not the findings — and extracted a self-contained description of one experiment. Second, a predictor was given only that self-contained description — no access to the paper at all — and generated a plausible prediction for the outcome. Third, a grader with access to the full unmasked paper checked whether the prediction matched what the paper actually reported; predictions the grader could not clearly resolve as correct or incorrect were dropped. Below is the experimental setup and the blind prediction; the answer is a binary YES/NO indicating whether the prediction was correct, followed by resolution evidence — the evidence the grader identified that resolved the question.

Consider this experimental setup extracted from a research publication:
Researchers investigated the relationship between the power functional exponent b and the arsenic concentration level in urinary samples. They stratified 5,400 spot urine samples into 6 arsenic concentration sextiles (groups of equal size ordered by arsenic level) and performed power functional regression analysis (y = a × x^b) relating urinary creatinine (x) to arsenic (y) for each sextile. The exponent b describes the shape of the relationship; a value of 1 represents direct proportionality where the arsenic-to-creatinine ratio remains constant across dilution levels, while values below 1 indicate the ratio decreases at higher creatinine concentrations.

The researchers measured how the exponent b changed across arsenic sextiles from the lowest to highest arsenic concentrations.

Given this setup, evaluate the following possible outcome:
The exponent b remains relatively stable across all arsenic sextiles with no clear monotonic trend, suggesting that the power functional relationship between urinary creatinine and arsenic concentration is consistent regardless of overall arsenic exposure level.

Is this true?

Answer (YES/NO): NO